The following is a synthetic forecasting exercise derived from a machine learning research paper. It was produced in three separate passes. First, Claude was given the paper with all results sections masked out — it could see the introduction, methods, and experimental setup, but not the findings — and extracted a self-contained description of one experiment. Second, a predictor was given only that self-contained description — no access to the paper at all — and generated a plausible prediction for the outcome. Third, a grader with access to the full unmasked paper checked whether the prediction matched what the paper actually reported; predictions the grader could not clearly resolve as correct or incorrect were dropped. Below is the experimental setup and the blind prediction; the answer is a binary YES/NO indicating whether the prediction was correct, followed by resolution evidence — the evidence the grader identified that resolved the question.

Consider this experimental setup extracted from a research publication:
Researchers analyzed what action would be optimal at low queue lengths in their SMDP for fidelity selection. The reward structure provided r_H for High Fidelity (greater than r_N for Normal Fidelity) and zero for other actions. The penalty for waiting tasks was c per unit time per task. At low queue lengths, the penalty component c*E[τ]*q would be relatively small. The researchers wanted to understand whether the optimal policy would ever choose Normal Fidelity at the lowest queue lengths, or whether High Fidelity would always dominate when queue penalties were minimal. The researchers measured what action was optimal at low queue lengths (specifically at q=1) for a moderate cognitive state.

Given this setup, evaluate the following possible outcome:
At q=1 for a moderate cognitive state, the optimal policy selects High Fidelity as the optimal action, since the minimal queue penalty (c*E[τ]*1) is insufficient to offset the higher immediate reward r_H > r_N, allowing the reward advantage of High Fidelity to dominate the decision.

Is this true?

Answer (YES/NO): YES